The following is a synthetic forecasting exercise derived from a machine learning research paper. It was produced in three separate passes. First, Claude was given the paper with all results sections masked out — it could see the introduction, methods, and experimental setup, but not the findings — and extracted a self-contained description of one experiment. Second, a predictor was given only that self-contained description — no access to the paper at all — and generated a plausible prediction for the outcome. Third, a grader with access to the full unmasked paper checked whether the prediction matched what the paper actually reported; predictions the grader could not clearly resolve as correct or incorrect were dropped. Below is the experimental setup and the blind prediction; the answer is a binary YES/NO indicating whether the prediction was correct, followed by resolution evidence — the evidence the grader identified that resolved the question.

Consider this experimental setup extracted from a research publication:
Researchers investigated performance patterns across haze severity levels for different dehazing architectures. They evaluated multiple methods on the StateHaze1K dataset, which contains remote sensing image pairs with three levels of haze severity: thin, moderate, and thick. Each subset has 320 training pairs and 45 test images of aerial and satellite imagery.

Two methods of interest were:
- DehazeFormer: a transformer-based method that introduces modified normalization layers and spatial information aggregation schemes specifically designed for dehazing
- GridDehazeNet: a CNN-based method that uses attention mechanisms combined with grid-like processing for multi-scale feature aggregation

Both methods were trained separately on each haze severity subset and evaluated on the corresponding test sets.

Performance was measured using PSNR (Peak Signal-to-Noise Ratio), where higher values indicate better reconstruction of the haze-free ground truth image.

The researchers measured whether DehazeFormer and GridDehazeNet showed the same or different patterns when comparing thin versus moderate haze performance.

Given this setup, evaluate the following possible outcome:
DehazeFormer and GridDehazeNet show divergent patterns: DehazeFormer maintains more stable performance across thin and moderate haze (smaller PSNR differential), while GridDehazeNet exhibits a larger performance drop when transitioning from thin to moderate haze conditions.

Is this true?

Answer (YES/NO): NO